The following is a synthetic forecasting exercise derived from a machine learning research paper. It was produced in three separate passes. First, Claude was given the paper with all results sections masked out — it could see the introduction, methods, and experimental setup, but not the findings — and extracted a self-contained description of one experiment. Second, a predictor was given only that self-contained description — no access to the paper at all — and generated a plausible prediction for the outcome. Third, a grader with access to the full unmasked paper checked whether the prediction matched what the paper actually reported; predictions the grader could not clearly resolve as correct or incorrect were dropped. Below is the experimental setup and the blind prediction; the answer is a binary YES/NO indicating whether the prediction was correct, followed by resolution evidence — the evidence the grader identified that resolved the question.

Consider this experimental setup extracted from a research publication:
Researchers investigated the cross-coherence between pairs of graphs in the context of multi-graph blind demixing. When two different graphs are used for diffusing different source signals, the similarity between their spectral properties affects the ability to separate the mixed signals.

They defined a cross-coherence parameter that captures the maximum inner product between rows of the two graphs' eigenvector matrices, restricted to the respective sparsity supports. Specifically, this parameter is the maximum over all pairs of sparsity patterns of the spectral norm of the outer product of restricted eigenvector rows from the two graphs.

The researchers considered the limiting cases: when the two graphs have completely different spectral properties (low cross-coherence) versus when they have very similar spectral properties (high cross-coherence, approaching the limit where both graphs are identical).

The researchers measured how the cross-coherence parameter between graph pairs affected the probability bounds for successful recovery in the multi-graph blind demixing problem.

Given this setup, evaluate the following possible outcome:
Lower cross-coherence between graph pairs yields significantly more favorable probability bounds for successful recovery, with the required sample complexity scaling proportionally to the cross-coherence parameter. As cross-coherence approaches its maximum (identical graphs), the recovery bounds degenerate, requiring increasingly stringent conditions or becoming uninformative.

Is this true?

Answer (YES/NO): NO